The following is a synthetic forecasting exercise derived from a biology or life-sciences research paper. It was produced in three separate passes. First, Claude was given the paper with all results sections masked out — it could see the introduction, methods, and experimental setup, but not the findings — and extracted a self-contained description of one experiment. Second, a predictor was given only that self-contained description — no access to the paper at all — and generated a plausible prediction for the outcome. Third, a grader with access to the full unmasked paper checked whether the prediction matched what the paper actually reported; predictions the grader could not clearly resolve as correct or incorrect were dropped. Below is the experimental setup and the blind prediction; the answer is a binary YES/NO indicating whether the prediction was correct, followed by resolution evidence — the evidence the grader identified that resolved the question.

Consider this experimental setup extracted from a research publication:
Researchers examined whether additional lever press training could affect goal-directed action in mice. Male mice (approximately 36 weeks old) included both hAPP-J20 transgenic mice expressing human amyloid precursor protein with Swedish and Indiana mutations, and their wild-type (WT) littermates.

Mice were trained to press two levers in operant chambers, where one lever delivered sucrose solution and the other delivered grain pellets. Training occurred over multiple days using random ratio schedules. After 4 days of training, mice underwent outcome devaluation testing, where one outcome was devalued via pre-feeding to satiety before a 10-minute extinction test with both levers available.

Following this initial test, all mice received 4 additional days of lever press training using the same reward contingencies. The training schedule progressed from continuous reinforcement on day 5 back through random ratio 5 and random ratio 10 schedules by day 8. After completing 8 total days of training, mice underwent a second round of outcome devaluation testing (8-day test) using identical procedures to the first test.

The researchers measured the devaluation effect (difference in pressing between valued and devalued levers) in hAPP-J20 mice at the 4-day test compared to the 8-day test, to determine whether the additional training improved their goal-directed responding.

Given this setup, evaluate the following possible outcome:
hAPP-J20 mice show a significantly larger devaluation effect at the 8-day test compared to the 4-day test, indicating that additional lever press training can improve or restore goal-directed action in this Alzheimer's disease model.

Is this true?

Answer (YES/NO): YES